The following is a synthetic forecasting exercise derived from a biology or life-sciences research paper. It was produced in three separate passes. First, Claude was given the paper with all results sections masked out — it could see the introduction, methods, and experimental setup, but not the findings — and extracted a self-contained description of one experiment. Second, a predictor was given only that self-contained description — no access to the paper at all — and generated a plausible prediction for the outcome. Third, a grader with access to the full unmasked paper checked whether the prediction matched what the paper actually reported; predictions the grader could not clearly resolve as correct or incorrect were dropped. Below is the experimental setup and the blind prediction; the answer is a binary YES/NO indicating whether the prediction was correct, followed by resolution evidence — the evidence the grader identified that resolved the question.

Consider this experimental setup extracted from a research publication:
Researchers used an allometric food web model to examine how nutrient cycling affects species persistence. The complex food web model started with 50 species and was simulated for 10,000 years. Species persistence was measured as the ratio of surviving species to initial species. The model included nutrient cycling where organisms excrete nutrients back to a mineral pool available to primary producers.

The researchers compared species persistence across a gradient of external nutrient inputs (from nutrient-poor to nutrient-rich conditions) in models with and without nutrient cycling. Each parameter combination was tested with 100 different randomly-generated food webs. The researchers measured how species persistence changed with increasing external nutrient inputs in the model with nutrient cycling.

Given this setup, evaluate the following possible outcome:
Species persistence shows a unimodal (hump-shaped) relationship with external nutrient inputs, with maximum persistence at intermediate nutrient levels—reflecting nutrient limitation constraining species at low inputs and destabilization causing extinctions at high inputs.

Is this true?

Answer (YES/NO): YES